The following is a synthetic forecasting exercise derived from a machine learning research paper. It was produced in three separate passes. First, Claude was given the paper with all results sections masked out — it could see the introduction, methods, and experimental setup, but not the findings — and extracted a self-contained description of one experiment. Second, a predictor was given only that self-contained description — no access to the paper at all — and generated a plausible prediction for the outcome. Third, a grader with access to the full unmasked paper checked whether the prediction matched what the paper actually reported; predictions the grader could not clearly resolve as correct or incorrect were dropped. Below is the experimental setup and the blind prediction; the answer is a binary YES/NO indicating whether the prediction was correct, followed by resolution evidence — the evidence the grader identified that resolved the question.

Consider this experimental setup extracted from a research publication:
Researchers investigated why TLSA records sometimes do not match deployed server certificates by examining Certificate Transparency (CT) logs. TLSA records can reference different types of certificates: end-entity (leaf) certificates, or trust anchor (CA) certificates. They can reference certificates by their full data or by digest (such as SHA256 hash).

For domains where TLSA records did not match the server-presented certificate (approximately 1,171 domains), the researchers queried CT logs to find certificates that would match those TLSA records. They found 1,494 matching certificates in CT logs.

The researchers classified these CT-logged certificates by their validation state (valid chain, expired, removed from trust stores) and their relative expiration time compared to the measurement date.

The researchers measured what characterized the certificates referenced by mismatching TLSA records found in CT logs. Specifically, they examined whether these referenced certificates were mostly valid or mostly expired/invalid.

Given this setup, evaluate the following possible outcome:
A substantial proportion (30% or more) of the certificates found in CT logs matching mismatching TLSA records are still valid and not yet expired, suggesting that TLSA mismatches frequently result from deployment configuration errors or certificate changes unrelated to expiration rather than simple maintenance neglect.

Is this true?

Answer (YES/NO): NO